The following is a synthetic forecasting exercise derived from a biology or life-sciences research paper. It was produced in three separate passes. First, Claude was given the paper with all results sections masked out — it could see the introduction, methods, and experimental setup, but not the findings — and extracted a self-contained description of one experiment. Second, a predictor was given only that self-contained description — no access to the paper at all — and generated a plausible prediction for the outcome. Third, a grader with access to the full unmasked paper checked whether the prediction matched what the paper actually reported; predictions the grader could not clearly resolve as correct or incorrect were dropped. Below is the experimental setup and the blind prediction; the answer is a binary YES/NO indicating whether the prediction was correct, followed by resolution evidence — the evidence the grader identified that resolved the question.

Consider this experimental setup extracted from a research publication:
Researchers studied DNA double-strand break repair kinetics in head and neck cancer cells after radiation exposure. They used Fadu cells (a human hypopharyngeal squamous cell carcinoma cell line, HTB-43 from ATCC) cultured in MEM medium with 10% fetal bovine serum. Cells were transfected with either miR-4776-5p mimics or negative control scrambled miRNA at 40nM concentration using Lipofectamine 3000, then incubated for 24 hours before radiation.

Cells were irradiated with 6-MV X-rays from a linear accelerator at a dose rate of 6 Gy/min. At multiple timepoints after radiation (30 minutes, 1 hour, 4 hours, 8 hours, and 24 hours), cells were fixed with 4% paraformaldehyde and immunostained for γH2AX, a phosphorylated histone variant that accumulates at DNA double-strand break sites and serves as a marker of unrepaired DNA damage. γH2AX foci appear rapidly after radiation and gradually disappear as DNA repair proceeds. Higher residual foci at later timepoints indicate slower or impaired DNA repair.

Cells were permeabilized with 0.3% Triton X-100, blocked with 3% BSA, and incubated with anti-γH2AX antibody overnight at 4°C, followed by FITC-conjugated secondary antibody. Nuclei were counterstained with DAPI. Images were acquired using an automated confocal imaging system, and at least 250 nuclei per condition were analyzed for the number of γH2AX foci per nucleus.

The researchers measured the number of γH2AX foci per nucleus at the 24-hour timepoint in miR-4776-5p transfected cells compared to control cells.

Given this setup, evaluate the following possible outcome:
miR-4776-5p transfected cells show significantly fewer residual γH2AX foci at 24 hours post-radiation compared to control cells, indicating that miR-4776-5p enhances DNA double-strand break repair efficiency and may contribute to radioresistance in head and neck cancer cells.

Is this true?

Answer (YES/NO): NO